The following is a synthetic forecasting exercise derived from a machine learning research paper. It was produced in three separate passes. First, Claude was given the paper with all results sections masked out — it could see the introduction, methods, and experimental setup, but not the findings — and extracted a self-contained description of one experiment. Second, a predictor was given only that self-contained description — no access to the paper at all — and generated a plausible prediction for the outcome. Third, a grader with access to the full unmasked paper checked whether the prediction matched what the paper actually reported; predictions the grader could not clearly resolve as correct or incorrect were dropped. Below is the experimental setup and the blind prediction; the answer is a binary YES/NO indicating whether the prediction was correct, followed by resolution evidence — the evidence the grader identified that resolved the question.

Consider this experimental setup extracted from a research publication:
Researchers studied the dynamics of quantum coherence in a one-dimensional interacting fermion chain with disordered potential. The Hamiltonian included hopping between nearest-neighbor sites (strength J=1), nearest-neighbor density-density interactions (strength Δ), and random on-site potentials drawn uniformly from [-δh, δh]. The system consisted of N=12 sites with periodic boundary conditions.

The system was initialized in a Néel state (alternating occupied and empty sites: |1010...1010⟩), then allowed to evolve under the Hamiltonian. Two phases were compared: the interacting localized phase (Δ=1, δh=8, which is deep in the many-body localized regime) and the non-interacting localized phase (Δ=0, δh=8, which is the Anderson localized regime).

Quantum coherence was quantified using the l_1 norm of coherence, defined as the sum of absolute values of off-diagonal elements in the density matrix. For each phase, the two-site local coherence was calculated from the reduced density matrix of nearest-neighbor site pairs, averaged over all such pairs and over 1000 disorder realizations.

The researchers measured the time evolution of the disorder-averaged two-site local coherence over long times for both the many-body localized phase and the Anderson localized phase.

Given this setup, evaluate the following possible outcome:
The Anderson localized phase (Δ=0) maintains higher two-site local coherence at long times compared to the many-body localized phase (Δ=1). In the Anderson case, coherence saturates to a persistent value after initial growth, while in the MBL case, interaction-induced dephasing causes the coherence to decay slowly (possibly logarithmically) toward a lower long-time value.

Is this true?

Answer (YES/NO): YES